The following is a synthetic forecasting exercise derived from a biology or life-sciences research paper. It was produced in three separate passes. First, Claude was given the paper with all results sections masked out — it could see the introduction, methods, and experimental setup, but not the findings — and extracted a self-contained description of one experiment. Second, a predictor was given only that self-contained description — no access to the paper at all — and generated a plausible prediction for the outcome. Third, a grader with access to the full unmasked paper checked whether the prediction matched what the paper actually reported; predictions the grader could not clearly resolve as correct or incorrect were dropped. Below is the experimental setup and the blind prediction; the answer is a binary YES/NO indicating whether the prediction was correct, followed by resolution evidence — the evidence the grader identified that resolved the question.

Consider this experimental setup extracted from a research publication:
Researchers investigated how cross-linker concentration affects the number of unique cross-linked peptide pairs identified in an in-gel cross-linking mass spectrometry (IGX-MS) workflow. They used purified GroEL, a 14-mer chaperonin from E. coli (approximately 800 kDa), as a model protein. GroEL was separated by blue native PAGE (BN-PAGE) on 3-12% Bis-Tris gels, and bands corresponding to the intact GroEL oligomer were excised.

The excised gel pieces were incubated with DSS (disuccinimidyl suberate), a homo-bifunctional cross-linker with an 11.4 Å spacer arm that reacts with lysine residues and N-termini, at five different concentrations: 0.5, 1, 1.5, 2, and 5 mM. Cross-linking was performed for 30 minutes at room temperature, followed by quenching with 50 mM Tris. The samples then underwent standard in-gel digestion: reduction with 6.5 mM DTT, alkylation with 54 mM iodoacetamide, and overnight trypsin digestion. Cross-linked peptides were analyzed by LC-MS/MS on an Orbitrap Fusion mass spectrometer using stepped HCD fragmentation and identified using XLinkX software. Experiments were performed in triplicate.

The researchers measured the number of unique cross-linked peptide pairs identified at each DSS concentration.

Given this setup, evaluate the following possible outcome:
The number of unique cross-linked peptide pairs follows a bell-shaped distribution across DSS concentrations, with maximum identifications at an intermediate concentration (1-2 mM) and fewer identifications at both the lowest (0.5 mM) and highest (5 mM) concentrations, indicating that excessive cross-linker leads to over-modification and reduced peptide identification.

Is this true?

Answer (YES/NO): NO